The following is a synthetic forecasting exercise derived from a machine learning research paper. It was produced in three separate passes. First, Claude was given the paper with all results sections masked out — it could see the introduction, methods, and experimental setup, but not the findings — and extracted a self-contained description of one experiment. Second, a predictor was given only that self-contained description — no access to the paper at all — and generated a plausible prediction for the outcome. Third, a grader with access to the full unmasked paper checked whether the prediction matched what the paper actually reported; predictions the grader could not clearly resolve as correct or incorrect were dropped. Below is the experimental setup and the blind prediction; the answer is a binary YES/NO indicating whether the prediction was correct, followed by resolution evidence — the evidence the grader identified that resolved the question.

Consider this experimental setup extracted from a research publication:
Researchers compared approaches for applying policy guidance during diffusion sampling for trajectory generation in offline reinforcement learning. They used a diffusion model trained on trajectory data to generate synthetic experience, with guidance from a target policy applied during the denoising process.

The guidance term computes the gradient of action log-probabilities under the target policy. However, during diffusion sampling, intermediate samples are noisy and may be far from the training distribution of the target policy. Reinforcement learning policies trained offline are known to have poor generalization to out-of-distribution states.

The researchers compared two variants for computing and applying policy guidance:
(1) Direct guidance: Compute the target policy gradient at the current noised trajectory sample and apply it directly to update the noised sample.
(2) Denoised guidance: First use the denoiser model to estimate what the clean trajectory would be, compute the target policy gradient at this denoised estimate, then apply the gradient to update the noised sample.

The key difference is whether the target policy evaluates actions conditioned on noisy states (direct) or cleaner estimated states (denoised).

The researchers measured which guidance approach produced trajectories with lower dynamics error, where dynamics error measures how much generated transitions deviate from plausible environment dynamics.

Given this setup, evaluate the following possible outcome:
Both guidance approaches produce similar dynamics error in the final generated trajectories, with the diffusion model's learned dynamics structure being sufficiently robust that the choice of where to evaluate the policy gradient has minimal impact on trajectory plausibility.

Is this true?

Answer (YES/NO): NO